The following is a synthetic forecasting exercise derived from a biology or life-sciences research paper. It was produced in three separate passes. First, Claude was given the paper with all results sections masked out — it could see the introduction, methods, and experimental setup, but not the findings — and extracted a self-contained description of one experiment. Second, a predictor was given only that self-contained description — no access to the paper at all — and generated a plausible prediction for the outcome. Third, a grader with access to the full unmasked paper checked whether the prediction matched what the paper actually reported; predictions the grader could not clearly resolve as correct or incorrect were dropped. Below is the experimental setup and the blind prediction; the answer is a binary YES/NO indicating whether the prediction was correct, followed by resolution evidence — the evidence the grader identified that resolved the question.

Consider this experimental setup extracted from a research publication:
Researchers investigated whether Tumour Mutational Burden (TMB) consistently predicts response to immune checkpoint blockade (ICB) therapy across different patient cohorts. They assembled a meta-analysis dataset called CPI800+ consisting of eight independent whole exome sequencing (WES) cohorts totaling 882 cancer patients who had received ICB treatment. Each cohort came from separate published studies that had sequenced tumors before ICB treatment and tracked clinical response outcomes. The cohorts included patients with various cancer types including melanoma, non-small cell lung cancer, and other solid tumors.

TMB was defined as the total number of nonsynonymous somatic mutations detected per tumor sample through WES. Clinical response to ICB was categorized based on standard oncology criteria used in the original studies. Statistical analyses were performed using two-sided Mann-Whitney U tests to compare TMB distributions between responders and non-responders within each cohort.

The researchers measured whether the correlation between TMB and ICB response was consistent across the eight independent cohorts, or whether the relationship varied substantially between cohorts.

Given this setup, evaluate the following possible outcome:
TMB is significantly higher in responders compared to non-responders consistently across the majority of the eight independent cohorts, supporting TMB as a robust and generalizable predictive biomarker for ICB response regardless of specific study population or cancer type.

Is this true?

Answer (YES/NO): NO